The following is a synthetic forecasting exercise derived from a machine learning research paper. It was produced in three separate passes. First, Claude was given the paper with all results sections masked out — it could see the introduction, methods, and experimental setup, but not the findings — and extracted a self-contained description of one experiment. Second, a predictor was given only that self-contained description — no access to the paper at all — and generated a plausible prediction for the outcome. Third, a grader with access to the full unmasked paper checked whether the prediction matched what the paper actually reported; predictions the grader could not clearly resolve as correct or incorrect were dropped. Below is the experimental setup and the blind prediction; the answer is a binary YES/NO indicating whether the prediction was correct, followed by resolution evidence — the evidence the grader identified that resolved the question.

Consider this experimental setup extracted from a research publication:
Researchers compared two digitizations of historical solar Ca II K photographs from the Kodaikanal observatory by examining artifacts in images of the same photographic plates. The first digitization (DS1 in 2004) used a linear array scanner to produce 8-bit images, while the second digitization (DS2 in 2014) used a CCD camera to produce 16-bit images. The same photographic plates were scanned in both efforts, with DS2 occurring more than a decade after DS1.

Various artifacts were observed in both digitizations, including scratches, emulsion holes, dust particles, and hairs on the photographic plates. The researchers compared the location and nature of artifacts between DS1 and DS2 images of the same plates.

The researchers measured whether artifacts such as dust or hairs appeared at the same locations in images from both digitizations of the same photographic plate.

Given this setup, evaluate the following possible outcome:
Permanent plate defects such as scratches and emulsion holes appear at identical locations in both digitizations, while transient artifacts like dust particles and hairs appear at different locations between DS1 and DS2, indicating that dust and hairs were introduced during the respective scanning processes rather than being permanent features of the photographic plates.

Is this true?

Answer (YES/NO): YES